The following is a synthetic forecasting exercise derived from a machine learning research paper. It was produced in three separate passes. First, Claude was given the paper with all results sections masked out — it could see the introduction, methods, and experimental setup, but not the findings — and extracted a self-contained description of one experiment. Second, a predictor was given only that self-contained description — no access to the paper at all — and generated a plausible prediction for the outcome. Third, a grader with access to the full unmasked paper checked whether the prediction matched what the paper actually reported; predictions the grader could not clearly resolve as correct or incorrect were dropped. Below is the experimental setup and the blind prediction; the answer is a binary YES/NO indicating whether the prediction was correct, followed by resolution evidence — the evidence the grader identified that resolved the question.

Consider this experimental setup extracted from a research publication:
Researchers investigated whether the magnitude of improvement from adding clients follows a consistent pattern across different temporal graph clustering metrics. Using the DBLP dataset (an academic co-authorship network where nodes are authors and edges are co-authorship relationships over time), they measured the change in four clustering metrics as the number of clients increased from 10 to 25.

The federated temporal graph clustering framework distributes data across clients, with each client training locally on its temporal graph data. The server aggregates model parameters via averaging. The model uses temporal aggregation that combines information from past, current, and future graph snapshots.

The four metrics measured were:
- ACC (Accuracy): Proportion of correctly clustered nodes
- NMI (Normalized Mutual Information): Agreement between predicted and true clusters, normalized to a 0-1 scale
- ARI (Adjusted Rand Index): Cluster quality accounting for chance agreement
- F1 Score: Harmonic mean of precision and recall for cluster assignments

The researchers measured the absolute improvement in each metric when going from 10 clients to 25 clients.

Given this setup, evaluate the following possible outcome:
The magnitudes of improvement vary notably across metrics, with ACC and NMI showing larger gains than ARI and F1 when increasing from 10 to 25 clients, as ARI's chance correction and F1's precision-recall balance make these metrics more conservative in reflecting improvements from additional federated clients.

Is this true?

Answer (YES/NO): NO